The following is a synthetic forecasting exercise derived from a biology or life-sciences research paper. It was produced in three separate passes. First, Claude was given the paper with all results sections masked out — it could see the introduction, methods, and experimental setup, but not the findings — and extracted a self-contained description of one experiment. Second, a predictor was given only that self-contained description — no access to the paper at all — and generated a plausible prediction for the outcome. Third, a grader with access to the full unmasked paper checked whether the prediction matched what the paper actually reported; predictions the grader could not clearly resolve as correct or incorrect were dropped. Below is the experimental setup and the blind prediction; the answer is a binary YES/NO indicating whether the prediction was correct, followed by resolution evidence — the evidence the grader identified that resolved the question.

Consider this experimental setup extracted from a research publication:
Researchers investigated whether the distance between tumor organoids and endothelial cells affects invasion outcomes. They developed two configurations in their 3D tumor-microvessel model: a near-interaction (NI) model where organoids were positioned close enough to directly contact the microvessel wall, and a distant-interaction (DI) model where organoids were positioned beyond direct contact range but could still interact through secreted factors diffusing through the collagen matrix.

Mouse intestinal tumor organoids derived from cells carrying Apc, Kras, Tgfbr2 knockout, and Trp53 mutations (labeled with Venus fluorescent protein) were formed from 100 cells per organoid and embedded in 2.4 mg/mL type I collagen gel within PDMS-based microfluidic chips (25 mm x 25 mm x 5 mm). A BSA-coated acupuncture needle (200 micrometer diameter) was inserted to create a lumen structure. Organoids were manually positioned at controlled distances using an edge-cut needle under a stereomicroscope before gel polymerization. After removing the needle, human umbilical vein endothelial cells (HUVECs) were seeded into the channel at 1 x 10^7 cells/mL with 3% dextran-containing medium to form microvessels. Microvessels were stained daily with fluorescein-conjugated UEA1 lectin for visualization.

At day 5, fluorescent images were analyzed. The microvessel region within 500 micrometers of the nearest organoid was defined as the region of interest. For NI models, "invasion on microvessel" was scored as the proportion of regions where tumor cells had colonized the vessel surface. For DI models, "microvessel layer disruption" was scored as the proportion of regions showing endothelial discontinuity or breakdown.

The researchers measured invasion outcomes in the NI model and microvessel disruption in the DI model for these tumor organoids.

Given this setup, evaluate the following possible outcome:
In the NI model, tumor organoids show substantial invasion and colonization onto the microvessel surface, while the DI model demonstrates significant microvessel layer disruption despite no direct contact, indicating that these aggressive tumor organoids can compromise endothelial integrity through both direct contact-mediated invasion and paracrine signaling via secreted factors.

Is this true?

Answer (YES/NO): YES